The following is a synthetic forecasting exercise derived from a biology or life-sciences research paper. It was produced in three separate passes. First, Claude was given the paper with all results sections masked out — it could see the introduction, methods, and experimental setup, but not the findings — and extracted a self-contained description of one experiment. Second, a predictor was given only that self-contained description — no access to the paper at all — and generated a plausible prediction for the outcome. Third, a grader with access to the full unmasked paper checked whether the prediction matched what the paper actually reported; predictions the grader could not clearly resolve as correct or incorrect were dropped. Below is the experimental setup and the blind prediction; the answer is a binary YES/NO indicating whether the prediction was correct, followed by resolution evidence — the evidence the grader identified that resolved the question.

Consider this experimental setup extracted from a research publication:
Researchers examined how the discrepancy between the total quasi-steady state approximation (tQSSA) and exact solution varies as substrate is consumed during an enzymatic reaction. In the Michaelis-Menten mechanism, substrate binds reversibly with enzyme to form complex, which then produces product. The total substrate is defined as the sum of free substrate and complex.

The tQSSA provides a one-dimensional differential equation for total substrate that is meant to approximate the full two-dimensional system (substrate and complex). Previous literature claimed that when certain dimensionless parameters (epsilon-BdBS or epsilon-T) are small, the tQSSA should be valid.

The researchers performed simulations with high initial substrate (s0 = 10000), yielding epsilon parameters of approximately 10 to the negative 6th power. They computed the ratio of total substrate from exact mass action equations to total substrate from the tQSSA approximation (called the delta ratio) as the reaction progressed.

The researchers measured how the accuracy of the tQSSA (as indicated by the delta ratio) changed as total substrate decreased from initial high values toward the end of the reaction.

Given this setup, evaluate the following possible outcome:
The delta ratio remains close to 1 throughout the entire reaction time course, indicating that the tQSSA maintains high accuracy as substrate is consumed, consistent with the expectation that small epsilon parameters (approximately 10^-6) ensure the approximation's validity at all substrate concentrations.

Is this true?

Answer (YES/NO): NO